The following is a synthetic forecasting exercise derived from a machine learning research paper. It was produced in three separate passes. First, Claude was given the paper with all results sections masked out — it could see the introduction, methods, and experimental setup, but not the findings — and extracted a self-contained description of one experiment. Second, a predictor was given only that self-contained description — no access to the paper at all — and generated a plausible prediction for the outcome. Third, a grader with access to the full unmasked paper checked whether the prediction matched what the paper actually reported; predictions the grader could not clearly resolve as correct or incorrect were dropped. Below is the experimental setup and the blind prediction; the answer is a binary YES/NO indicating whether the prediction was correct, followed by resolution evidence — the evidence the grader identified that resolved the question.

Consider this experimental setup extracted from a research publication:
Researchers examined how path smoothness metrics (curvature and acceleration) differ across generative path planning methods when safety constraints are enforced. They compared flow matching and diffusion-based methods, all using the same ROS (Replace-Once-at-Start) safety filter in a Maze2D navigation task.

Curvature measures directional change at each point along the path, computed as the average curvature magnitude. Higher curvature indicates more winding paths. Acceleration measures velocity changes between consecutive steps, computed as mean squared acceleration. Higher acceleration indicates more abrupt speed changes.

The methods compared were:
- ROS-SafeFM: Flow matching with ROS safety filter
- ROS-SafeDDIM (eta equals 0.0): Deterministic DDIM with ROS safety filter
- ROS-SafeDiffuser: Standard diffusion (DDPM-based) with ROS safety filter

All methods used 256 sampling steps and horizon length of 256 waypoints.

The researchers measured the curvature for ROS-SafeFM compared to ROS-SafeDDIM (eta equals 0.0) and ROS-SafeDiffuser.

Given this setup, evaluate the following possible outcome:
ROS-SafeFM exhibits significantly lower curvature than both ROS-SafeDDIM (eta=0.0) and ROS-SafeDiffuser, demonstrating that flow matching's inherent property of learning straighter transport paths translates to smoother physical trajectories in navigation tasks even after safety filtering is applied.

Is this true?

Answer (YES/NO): NO